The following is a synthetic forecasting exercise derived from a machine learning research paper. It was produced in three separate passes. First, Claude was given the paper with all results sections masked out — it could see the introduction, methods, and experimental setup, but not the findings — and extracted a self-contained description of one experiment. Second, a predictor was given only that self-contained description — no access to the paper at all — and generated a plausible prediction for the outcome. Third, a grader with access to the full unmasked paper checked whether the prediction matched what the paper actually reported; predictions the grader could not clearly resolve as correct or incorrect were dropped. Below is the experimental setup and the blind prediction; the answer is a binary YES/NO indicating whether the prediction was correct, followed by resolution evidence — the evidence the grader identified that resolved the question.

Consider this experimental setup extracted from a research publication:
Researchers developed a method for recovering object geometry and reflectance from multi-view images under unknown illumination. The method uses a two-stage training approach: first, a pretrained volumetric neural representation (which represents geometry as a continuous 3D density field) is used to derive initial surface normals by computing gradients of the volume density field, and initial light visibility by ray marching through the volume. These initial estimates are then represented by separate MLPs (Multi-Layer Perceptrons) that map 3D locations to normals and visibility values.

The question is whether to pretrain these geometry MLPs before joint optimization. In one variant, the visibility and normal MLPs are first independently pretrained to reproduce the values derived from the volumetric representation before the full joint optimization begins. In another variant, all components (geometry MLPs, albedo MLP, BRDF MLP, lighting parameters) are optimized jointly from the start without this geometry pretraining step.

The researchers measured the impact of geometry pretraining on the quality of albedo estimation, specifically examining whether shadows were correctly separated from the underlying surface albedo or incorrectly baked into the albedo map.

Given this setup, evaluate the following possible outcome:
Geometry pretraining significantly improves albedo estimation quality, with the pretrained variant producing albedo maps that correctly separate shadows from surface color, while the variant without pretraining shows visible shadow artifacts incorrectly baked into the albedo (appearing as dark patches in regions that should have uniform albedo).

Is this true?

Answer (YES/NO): YES